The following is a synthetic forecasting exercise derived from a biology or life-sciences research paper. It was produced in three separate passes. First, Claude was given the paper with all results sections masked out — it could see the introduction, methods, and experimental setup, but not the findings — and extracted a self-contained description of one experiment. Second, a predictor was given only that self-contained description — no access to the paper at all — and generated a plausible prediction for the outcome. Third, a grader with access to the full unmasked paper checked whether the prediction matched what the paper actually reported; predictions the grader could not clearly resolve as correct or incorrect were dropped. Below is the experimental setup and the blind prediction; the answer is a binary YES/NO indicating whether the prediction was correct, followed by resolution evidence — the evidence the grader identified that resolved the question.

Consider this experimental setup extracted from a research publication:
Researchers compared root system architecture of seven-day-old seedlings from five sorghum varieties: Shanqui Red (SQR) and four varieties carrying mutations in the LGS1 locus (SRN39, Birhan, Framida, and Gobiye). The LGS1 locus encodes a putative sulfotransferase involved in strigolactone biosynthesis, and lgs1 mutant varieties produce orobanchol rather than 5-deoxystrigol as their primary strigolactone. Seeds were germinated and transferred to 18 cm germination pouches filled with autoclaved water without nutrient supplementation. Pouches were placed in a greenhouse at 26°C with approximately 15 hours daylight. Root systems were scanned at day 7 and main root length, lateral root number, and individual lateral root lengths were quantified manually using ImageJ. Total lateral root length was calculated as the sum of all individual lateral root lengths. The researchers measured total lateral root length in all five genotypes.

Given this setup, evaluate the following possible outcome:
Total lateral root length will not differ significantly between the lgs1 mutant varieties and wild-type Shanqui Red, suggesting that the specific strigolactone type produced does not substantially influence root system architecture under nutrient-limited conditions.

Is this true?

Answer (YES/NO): NO